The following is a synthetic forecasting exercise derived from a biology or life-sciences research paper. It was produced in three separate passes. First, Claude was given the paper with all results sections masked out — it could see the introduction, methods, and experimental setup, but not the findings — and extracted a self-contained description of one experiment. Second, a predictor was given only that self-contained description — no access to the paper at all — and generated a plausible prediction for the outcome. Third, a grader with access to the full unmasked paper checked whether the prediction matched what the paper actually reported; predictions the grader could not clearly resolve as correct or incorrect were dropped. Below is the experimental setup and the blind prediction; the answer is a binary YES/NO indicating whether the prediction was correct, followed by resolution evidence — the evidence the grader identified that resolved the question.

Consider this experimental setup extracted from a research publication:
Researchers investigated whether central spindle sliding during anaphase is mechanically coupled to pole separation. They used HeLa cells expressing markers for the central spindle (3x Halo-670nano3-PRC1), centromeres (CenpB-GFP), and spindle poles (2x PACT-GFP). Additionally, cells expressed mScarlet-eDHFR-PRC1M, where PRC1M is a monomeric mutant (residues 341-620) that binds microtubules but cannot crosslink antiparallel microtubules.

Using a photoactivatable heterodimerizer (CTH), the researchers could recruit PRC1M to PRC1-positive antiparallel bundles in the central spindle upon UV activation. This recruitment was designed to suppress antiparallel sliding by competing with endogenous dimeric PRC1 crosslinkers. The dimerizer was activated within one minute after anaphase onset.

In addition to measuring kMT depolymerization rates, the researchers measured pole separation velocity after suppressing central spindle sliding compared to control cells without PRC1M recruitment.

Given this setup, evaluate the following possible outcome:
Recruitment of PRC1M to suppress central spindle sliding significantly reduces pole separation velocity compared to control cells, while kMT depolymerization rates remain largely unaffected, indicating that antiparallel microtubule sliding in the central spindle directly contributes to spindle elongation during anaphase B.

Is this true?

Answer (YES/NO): NO